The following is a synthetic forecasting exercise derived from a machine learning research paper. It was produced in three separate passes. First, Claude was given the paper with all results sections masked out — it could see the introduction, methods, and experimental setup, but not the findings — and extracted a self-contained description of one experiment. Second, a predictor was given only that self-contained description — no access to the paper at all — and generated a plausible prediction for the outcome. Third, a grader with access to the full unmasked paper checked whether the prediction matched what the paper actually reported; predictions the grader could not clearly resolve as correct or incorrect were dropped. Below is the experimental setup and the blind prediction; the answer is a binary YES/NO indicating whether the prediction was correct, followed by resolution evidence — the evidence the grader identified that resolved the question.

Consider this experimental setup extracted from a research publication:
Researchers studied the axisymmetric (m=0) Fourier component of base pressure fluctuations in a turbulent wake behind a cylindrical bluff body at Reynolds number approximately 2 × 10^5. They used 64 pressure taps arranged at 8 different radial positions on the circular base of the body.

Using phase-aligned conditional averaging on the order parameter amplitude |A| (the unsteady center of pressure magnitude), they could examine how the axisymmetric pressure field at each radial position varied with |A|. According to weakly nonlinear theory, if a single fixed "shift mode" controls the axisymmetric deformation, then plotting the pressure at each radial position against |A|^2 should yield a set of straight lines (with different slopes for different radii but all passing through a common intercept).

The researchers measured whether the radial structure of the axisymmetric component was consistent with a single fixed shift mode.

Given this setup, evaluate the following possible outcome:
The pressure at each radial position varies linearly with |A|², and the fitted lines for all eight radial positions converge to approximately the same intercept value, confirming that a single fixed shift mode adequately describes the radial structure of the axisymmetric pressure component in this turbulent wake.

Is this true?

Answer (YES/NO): NO